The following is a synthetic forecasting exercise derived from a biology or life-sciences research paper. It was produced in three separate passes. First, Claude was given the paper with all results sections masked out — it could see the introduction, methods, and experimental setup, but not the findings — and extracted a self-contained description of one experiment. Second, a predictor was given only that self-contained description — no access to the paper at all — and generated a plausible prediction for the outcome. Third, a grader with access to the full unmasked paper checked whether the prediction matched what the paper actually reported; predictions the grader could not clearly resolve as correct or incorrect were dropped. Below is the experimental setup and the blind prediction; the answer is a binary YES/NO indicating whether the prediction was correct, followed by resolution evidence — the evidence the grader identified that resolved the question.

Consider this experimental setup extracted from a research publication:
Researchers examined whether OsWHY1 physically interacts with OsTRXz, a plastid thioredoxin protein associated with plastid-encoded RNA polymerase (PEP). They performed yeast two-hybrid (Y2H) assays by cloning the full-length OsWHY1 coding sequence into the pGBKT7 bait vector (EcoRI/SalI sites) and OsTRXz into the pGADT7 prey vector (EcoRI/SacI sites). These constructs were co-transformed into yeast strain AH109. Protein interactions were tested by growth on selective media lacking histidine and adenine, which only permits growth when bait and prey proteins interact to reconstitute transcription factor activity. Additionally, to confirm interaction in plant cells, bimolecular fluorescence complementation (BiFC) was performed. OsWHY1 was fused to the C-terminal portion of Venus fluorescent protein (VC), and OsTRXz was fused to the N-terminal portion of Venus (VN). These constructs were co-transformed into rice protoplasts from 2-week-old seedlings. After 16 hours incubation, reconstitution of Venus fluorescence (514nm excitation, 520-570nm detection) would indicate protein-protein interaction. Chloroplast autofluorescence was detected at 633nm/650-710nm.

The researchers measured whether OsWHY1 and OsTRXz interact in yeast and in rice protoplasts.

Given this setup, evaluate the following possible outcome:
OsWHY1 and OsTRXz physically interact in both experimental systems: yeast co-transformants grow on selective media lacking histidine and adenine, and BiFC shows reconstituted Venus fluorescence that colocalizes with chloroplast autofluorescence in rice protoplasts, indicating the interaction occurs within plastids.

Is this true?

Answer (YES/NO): YES